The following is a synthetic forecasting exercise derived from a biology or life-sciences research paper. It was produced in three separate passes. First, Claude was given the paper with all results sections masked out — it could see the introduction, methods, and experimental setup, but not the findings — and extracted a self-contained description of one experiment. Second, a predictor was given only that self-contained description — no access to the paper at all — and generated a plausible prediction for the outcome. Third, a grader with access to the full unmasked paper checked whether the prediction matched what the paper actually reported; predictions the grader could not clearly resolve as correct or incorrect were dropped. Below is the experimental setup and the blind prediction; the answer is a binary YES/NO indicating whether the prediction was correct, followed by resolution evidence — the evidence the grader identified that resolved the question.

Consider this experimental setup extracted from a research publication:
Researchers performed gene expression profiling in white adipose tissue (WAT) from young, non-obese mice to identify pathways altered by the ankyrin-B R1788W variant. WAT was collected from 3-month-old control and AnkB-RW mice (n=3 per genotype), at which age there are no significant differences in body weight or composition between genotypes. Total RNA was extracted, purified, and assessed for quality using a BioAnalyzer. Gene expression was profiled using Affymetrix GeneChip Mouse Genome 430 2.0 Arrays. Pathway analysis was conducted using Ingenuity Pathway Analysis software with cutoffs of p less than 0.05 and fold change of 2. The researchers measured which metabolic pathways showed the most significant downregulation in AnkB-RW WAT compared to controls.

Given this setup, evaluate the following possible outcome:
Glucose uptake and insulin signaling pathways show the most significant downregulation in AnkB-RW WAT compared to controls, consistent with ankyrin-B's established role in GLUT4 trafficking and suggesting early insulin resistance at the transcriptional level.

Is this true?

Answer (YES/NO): NO